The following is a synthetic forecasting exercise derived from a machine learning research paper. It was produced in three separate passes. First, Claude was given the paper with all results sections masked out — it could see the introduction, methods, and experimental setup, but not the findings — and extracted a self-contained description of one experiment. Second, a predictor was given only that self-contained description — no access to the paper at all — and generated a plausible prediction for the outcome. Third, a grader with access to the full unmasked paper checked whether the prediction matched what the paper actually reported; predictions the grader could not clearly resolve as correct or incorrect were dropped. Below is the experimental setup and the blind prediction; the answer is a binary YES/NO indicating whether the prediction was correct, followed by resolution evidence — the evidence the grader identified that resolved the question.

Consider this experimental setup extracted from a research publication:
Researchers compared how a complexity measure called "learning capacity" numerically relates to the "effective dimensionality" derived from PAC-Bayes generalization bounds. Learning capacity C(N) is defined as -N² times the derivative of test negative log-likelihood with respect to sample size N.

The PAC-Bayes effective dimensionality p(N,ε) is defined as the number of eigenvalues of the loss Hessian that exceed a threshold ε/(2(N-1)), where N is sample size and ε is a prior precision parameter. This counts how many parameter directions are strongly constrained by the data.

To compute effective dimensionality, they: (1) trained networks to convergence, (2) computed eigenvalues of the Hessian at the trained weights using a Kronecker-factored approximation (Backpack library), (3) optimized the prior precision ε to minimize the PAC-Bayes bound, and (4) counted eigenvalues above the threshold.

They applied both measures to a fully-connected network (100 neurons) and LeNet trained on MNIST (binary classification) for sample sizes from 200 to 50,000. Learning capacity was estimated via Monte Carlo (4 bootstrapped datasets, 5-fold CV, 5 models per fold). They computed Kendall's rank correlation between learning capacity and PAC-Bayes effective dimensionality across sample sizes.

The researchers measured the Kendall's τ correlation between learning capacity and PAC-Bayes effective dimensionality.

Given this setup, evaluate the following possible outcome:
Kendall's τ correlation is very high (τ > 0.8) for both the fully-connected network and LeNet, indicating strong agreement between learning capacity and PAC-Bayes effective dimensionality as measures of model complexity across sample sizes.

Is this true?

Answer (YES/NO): NO